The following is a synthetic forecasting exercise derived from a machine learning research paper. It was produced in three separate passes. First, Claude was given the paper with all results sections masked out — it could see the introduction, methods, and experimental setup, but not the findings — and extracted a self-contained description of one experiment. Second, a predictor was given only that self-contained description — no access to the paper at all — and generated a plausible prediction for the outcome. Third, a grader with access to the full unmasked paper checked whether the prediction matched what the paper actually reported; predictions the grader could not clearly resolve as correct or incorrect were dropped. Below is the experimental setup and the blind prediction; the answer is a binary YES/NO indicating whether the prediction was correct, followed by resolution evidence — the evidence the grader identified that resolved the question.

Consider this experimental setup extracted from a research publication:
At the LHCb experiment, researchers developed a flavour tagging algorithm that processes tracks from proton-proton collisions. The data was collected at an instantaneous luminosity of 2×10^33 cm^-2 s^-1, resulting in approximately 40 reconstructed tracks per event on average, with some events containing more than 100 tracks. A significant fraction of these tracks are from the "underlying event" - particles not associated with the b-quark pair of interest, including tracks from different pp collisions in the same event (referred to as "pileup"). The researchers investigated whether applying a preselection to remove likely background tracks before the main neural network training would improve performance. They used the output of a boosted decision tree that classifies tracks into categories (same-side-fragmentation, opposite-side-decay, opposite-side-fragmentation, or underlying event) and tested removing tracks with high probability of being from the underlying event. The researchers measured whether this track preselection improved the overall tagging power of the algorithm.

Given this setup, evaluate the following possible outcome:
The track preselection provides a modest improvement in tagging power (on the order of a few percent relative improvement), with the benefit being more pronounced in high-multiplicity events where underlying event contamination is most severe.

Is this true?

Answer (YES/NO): NO